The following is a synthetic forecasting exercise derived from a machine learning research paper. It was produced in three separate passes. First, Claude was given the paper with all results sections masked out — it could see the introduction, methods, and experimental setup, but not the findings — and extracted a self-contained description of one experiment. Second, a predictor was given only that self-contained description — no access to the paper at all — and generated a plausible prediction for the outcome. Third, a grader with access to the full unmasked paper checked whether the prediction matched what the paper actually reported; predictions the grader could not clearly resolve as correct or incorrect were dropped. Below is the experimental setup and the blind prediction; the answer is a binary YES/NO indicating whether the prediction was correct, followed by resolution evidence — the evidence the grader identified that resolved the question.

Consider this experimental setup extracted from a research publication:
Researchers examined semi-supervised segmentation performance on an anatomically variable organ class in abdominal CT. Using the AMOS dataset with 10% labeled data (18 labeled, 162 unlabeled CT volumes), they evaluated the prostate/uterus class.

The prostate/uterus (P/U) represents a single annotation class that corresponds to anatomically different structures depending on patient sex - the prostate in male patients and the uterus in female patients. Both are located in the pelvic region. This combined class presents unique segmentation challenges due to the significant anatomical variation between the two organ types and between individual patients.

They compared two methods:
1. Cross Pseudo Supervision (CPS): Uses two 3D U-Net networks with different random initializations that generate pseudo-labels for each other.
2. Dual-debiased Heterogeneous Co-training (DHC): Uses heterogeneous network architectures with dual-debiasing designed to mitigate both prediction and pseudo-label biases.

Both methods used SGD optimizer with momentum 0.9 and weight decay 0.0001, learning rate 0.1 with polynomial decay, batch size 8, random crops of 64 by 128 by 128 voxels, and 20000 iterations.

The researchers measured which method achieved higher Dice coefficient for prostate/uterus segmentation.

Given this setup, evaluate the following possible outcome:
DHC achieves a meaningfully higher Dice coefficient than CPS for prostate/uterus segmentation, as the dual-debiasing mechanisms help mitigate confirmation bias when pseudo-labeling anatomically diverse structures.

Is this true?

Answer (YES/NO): YES